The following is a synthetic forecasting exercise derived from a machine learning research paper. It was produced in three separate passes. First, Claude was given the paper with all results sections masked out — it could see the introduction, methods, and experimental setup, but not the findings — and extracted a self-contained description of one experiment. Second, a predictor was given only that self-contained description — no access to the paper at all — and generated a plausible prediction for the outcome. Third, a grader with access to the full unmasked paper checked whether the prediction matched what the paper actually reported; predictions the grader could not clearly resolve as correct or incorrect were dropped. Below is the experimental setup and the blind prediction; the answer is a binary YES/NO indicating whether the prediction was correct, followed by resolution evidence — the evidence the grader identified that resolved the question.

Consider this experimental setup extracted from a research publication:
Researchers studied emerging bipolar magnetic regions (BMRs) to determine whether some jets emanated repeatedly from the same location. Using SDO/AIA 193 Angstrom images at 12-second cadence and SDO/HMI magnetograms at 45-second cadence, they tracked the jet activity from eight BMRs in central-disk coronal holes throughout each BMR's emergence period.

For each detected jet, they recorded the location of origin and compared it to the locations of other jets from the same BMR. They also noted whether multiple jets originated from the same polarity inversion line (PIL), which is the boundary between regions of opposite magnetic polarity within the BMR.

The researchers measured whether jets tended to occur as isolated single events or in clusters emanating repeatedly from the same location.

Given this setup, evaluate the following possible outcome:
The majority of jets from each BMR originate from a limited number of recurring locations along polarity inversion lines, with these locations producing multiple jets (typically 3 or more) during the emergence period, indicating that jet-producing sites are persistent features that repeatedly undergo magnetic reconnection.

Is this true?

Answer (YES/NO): NO